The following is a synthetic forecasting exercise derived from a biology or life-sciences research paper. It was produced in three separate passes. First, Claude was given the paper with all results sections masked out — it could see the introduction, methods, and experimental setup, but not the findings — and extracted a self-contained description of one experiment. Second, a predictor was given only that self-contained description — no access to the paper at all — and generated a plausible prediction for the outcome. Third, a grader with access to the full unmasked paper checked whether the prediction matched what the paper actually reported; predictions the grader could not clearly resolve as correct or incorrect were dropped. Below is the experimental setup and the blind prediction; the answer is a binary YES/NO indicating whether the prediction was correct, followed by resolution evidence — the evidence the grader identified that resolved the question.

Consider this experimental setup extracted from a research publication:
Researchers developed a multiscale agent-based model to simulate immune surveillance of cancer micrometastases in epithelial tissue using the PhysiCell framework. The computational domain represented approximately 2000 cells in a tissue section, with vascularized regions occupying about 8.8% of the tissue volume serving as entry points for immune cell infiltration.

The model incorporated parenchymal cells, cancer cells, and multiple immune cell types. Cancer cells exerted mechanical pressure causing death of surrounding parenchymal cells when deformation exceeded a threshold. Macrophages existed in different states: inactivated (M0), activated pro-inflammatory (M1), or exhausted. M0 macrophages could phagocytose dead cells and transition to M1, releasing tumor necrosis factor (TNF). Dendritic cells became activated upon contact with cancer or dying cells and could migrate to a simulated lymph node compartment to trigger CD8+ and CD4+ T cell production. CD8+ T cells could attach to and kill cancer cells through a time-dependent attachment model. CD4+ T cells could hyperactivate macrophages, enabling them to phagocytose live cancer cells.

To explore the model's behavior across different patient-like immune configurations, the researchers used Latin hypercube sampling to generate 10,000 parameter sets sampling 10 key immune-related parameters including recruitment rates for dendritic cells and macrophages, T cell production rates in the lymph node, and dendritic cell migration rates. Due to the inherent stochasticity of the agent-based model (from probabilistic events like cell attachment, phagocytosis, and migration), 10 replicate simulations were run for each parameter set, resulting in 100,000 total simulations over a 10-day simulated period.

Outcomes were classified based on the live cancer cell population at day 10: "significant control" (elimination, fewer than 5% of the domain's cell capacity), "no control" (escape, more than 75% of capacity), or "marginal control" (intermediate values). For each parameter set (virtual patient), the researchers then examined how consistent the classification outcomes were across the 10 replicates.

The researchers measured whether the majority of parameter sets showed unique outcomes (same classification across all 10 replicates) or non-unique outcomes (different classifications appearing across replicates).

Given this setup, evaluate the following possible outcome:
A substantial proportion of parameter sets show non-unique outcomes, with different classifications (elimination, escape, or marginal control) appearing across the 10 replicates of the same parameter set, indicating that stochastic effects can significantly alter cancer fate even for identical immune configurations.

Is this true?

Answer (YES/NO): YES